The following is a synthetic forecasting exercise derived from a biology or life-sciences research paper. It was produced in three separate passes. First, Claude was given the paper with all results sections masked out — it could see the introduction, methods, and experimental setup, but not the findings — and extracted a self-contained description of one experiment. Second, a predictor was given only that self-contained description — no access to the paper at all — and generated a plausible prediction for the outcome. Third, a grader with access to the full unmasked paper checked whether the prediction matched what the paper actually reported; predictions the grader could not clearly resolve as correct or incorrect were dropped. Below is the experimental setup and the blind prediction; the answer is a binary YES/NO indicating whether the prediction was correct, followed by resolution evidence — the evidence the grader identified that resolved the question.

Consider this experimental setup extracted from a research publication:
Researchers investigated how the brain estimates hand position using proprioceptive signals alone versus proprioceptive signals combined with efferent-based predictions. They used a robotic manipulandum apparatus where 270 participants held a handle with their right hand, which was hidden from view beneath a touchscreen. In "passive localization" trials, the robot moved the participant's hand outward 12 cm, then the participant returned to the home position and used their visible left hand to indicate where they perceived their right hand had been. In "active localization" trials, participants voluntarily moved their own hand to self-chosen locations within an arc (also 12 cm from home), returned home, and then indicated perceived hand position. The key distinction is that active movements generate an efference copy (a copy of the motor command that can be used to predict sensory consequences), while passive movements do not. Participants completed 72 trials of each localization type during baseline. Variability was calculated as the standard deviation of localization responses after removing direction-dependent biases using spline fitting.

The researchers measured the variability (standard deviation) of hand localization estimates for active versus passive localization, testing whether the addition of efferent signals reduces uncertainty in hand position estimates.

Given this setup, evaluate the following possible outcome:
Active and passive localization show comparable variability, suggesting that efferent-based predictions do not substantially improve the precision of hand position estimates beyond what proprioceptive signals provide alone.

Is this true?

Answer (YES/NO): NO